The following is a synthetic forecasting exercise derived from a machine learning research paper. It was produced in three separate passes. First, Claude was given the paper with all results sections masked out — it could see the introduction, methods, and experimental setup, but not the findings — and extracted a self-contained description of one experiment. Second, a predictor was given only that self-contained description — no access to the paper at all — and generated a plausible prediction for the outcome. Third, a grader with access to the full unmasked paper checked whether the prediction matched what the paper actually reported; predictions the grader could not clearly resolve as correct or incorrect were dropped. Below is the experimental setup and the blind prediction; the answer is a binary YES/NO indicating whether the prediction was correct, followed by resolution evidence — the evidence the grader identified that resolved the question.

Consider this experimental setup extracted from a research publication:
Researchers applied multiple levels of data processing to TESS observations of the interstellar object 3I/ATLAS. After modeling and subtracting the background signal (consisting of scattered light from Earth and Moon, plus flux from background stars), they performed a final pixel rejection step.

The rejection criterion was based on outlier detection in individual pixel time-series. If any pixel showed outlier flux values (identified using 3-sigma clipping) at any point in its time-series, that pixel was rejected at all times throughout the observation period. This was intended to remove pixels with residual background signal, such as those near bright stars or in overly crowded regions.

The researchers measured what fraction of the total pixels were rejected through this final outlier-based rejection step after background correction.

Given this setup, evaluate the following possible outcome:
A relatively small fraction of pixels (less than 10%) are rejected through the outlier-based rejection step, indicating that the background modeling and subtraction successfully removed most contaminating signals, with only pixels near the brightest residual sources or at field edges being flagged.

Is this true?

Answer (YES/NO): NO